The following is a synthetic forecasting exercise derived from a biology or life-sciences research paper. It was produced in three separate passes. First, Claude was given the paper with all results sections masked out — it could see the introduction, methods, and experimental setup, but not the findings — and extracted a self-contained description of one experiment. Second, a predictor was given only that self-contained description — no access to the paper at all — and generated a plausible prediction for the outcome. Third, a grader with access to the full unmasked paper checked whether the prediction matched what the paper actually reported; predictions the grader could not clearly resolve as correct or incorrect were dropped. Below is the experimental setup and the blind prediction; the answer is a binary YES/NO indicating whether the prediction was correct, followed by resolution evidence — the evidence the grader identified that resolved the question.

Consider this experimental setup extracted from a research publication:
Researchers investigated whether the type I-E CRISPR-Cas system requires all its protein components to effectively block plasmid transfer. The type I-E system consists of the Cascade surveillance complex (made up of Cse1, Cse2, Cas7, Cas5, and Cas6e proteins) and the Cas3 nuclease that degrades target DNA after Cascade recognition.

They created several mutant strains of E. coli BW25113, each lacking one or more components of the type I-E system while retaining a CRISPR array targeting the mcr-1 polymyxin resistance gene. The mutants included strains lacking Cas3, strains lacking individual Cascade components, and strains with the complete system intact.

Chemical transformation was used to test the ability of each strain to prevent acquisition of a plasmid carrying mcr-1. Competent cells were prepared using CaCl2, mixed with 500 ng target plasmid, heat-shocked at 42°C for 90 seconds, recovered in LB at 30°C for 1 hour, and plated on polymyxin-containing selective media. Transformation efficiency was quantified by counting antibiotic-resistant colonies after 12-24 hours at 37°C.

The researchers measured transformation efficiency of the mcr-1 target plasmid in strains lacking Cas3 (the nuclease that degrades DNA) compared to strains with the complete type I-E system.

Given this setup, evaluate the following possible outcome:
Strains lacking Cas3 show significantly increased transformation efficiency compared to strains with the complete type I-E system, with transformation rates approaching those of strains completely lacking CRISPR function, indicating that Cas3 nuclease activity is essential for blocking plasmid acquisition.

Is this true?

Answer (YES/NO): YES